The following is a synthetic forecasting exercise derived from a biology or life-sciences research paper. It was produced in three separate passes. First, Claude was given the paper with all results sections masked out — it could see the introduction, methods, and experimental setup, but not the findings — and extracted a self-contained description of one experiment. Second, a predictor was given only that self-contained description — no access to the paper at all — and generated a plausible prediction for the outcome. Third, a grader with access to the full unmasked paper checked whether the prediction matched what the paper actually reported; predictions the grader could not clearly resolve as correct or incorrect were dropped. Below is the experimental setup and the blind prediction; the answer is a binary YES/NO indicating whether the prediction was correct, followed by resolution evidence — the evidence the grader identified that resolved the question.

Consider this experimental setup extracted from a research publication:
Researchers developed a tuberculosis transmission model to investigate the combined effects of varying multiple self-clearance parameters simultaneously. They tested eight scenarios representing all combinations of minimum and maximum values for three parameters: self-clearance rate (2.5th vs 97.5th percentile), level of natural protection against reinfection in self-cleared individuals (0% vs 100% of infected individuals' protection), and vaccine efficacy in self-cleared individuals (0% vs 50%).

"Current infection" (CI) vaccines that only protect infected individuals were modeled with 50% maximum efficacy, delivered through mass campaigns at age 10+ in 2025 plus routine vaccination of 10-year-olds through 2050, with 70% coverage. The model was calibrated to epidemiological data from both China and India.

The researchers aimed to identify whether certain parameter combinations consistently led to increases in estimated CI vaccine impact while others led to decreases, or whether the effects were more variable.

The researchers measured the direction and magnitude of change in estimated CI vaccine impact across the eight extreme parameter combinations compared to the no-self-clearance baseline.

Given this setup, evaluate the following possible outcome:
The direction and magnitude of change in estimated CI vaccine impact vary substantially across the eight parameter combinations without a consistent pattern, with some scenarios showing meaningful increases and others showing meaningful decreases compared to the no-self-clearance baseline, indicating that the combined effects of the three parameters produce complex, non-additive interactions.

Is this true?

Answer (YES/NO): YES